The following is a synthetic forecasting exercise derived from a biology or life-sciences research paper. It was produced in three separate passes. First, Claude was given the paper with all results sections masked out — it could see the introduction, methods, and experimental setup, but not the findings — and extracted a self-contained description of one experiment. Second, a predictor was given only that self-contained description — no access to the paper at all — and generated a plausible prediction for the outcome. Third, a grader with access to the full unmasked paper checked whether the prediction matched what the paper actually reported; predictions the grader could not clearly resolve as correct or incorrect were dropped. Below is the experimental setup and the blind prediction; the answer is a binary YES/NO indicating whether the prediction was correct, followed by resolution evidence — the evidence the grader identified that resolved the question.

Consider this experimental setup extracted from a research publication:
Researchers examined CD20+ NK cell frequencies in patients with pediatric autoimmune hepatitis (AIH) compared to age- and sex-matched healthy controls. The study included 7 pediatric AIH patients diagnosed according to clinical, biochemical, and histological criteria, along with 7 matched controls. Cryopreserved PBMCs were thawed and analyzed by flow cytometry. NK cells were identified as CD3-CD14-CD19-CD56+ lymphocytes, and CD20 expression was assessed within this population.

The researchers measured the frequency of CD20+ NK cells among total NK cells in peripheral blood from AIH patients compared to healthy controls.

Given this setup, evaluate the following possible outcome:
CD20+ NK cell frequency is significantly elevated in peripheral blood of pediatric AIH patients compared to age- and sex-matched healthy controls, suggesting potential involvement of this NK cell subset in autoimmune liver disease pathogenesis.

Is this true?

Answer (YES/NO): YES